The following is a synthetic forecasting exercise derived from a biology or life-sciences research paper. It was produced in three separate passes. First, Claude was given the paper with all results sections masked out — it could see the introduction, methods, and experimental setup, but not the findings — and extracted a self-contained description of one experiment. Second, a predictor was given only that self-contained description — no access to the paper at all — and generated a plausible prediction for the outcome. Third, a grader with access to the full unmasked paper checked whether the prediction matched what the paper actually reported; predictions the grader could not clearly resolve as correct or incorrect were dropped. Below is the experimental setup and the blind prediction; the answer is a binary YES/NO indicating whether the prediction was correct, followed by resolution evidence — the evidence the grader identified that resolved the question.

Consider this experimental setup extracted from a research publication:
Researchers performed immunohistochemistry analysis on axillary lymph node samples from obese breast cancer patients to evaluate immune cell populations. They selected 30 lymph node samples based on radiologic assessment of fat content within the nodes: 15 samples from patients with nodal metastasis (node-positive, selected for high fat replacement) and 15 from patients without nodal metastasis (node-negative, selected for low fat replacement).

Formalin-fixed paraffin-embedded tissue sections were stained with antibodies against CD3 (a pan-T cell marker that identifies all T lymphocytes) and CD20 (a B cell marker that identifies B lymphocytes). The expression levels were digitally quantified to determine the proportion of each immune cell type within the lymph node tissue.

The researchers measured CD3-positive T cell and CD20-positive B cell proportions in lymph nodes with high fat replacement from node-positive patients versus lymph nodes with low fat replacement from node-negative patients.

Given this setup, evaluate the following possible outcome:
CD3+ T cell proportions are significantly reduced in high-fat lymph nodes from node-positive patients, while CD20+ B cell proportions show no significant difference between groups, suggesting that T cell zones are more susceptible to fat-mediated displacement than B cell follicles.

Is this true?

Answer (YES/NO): NO